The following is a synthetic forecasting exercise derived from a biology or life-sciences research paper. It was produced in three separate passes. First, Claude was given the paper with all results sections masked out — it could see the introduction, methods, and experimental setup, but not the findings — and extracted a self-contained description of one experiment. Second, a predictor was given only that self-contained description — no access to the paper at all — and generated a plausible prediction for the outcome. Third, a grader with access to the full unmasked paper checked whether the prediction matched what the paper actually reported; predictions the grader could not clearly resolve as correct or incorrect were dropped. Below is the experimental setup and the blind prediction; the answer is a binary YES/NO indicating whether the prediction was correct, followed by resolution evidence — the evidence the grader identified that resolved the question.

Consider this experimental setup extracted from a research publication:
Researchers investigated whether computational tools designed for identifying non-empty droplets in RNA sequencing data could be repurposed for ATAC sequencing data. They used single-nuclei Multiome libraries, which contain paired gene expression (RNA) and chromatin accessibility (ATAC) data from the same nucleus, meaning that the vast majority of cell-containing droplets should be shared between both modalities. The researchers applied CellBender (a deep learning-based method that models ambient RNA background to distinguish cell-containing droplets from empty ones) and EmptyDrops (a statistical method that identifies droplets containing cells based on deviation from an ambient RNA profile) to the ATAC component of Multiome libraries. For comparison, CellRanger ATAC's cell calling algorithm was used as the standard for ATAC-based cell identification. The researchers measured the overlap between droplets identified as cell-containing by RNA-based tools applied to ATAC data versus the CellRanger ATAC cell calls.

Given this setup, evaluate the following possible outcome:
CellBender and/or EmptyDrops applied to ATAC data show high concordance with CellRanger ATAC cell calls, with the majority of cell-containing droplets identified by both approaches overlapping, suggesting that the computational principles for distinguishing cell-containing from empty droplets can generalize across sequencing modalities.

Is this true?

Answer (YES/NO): NO